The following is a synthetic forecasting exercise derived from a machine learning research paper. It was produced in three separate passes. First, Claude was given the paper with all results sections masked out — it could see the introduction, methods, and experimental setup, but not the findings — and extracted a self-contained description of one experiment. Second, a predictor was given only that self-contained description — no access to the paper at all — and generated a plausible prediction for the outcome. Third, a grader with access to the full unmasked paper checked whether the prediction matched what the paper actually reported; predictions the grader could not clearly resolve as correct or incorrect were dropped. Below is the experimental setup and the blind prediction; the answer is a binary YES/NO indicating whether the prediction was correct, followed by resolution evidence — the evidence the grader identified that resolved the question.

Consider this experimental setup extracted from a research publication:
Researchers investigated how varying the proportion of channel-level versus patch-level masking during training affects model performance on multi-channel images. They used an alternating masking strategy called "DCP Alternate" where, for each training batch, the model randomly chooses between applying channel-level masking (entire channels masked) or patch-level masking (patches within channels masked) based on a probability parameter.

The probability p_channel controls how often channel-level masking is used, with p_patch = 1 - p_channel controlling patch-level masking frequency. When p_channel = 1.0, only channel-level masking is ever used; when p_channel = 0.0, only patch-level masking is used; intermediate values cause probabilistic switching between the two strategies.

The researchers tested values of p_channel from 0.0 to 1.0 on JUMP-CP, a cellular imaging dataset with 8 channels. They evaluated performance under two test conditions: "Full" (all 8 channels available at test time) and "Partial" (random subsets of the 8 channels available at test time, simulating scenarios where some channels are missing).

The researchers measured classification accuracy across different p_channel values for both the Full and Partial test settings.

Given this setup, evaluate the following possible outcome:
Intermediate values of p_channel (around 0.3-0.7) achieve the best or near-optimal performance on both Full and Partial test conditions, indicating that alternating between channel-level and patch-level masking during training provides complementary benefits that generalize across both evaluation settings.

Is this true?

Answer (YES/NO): NO